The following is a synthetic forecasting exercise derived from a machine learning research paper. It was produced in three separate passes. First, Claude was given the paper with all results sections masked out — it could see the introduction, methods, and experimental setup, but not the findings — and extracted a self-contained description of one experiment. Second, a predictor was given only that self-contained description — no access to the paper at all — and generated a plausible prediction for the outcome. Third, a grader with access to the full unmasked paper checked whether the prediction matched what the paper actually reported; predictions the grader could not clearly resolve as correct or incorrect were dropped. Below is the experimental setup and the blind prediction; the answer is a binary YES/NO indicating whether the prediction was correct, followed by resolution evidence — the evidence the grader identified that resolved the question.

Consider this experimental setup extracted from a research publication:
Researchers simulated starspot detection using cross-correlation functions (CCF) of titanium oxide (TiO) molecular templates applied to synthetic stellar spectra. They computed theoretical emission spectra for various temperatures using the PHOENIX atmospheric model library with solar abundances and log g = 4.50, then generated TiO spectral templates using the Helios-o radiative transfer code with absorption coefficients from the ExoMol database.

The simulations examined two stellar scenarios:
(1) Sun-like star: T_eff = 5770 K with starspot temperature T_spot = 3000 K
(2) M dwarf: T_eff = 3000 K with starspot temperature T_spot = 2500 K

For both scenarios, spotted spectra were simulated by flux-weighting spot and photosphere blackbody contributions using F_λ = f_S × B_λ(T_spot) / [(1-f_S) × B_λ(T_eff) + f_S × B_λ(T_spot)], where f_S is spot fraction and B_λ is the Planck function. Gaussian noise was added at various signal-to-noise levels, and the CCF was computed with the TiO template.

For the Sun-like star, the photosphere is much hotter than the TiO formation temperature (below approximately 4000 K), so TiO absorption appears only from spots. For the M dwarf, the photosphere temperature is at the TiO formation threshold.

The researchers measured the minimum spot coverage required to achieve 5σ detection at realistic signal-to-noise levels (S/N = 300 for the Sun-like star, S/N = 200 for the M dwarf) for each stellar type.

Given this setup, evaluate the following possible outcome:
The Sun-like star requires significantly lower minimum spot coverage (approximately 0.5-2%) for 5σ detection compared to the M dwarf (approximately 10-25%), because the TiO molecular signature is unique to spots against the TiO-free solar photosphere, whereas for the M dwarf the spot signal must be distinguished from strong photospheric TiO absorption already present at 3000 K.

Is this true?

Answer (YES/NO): NO